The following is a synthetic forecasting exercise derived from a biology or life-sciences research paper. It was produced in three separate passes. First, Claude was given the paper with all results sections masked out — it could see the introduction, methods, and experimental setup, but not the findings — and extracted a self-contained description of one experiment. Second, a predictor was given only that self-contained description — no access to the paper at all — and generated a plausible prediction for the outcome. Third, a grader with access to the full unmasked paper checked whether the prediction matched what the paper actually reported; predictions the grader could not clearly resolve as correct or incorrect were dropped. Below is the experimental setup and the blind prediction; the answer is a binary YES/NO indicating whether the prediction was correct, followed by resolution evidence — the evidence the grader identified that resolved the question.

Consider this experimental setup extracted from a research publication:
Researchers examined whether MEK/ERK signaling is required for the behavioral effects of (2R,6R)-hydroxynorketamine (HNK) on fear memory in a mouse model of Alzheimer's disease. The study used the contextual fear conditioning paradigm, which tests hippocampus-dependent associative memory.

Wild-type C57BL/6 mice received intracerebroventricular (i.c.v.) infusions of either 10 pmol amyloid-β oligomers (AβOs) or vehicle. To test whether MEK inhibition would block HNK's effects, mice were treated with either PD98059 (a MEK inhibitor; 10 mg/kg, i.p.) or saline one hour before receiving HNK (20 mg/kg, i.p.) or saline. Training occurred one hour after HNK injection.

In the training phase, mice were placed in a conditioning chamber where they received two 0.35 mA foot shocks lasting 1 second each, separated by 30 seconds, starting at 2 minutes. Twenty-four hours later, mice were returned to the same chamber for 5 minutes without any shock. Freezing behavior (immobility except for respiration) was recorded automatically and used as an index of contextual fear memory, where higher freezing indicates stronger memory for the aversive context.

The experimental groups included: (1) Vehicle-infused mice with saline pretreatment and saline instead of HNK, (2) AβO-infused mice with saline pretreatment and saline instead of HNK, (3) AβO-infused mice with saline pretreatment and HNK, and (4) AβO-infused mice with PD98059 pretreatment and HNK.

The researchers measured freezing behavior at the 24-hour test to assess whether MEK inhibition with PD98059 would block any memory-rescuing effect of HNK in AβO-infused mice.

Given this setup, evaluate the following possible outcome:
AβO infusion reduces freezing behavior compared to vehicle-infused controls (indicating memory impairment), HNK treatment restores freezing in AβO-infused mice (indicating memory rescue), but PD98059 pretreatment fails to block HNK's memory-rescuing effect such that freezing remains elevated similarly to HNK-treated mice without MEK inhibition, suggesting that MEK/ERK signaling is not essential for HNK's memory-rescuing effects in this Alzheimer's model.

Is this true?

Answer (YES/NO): NO